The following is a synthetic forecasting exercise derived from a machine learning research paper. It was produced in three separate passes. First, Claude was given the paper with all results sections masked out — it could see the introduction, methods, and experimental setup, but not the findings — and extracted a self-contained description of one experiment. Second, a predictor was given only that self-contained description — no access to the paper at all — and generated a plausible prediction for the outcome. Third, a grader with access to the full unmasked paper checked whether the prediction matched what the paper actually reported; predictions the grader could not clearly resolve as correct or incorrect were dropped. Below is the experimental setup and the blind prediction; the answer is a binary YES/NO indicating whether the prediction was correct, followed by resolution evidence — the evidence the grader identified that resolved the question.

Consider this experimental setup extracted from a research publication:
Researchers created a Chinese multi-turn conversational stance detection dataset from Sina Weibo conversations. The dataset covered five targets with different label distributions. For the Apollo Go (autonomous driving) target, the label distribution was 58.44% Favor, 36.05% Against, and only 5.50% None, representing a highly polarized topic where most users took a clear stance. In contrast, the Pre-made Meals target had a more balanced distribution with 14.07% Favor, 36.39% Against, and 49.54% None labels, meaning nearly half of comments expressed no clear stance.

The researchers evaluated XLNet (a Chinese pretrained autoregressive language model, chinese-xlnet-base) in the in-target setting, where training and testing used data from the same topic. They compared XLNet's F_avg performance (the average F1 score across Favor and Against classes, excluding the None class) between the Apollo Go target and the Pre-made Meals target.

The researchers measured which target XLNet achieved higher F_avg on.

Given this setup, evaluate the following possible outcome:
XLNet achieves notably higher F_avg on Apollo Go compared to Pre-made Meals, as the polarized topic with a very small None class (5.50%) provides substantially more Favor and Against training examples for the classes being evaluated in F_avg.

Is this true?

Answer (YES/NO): YES